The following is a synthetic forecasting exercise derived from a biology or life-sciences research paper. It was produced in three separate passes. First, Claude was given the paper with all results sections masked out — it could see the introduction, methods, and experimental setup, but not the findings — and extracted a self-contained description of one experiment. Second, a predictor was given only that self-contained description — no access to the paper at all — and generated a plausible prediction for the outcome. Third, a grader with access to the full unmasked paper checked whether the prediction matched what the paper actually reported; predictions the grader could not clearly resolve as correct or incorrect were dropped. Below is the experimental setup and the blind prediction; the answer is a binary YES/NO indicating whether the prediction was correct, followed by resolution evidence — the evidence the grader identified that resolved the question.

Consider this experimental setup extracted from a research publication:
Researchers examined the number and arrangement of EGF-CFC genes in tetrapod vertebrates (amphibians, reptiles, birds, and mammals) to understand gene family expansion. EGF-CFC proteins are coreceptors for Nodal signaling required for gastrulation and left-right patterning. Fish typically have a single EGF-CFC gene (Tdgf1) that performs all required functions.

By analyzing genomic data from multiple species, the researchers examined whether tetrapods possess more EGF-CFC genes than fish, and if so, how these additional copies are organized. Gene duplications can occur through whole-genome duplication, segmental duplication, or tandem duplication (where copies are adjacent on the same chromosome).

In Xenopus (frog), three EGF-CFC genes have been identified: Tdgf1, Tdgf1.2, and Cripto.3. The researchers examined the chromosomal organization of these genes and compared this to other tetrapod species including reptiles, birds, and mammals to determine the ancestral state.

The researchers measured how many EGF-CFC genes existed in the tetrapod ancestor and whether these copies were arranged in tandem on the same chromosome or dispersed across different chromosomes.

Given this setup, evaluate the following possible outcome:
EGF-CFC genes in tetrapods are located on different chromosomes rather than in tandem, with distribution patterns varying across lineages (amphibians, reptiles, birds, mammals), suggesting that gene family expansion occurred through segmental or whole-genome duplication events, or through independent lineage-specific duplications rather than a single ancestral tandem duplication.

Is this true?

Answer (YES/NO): NO